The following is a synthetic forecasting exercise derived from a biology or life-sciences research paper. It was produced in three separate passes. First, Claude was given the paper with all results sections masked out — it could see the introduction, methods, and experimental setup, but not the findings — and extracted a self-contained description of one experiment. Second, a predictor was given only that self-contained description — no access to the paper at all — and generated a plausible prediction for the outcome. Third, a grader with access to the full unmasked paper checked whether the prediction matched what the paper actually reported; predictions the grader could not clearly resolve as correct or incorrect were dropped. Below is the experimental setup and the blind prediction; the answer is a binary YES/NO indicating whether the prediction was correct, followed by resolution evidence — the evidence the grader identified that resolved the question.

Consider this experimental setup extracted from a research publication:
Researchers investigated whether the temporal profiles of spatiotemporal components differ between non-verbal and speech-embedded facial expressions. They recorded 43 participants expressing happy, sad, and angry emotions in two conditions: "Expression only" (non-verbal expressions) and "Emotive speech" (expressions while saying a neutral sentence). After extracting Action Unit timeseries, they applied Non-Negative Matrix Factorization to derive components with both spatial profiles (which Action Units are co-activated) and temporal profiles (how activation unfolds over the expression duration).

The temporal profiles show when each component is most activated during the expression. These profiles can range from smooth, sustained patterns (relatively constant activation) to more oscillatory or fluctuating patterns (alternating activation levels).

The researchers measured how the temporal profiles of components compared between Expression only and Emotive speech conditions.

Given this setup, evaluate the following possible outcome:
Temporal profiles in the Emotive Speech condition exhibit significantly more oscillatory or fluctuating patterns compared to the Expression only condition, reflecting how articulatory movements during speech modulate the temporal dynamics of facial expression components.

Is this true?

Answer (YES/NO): YES